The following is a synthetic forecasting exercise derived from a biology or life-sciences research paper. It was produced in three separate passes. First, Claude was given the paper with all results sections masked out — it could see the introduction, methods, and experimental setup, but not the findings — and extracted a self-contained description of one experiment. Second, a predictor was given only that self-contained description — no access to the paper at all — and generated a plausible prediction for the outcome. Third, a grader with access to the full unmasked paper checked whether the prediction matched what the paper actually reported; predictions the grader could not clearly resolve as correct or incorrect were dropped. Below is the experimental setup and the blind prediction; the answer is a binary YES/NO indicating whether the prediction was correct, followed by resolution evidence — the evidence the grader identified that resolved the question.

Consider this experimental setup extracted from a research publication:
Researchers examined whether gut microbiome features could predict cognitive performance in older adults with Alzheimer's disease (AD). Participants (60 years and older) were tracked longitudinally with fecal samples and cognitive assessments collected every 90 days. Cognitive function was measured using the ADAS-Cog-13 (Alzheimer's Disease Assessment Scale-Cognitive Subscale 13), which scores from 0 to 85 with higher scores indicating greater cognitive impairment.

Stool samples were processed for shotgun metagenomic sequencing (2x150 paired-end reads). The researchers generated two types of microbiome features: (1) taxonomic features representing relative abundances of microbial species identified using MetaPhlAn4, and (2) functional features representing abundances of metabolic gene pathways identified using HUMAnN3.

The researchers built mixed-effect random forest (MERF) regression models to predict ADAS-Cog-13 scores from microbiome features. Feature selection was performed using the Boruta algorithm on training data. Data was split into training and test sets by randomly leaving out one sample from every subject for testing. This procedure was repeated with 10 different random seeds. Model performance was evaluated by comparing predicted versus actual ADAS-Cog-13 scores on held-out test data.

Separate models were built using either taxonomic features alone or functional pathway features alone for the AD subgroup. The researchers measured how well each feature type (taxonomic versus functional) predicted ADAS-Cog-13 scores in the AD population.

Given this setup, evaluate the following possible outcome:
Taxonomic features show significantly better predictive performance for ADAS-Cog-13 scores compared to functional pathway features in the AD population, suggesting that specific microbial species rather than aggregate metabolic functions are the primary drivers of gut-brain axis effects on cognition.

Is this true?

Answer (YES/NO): NO